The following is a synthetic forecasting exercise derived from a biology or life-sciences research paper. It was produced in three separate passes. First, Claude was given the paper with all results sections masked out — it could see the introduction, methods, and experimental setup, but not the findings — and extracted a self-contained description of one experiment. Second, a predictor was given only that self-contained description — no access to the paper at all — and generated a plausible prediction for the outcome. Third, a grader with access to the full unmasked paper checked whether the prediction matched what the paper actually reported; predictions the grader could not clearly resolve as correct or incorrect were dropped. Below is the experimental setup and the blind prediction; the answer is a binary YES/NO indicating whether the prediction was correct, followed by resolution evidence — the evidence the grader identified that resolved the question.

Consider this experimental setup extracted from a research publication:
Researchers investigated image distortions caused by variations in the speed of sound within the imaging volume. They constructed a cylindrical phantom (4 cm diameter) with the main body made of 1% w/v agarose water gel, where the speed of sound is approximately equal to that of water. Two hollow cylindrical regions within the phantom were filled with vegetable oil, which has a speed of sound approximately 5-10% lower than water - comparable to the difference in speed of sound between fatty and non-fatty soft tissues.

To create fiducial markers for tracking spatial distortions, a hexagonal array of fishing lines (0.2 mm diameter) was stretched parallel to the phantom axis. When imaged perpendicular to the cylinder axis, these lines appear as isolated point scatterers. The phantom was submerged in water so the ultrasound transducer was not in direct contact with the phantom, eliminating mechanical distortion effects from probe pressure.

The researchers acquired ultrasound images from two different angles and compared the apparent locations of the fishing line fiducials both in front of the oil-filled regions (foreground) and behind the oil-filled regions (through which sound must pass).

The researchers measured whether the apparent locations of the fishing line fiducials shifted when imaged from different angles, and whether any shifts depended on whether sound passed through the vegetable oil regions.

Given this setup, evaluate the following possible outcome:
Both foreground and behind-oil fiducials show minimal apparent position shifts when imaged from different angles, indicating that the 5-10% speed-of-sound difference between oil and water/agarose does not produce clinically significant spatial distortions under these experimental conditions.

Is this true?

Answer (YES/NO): NO